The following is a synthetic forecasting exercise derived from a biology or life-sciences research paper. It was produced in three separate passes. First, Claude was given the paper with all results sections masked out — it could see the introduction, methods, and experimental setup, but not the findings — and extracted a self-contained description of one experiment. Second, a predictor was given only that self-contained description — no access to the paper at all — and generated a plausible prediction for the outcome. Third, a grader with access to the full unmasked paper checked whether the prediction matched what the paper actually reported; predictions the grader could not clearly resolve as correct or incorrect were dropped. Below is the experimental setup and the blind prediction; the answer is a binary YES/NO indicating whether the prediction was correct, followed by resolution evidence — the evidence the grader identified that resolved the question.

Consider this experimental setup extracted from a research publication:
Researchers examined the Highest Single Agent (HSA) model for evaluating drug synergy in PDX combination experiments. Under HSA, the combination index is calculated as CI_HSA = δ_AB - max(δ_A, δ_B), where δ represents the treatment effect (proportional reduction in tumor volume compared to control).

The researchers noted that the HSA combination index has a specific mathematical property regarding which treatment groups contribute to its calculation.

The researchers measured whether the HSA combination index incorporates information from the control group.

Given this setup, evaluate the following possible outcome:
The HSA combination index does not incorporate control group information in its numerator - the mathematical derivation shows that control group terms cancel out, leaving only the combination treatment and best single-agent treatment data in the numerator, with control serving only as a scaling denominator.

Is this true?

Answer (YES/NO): NO